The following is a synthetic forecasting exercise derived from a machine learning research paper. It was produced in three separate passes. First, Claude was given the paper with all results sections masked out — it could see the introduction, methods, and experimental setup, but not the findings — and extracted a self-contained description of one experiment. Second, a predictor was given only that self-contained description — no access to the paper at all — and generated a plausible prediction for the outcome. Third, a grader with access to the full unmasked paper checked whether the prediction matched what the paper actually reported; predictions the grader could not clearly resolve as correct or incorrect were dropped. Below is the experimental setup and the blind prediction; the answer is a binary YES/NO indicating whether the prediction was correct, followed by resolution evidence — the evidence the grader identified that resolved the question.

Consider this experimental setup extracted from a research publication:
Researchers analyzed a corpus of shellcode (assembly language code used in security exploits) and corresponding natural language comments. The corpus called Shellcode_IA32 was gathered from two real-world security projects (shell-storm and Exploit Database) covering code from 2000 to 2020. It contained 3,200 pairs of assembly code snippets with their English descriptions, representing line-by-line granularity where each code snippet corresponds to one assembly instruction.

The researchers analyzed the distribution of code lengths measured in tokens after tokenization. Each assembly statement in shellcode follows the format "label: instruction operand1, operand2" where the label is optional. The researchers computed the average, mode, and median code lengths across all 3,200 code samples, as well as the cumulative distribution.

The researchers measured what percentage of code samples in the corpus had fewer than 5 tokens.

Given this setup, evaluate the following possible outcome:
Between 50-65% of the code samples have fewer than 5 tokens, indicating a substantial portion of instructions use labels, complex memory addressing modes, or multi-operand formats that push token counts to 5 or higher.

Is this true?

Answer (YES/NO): NO